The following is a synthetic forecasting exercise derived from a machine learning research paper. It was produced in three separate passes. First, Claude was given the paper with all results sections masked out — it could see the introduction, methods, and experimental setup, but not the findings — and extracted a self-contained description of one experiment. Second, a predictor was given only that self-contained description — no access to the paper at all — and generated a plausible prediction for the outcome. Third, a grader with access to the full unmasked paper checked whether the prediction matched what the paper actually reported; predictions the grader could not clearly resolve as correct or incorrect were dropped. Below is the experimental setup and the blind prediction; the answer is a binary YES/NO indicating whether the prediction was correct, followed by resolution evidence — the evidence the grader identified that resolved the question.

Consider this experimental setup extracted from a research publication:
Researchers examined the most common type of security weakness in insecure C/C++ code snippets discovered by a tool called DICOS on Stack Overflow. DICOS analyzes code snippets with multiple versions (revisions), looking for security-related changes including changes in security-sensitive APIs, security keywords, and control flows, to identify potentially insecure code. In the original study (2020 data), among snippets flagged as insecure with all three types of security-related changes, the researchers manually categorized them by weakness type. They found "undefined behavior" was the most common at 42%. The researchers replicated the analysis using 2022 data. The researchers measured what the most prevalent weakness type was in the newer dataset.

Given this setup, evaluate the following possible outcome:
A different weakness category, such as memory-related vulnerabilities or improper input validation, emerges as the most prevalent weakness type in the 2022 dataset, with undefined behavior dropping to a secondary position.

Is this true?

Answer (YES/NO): YES